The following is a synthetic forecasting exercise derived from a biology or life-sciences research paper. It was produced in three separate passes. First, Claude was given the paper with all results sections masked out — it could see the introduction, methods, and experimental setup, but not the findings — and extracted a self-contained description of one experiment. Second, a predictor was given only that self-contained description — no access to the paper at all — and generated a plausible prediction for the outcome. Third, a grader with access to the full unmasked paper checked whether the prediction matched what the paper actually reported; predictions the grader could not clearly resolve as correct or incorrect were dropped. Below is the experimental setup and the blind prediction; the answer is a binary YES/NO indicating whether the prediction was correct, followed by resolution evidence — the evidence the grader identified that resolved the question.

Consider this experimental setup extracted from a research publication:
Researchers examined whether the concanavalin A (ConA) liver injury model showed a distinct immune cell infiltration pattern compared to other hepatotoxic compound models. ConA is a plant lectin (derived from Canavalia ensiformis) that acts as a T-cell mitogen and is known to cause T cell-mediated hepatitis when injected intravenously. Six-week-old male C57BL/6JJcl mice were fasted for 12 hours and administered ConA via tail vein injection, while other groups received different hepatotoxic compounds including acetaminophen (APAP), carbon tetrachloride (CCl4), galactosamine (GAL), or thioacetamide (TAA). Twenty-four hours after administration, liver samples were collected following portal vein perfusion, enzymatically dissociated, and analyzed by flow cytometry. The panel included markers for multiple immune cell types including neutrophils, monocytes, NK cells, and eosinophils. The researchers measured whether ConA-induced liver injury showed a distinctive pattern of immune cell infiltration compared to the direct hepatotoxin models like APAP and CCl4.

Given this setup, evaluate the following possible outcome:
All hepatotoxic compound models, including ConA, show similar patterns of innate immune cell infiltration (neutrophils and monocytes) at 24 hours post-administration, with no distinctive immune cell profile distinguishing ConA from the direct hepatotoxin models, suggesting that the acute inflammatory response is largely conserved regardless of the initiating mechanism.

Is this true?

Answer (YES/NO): NO